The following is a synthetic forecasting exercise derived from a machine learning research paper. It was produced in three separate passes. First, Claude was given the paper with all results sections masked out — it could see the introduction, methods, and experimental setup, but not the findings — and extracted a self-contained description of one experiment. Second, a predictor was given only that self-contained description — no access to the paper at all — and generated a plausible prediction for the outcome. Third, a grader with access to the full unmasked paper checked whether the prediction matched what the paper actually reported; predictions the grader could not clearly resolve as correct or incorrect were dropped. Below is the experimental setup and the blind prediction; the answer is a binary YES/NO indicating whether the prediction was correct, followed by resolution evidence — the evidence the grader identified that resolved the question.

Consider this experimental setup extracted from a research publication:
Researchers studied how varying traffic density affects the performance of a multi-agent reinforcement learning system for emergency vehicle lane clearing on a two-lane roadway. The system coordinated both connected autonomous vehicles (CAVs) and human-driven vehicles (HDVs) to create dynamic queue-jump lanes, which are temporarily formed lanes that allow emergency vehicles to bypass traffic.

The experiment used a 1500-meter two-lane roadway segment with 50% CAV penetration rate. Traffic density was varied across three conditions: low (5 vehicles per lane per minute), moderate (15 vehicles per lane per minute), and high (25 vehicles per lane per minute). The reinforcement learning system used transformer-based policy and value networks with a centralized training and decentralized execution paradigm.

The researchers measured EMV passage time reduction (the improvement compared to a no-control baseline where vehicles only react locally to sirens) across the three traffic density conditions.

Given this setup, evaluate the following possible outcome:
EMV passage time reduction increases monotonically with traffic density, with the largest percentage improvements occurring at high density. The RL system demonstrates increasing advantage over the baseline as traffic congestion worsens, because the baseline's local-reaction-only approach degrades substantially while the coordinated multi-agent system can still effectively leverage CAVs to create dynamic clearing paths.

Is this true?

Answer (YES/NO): NO